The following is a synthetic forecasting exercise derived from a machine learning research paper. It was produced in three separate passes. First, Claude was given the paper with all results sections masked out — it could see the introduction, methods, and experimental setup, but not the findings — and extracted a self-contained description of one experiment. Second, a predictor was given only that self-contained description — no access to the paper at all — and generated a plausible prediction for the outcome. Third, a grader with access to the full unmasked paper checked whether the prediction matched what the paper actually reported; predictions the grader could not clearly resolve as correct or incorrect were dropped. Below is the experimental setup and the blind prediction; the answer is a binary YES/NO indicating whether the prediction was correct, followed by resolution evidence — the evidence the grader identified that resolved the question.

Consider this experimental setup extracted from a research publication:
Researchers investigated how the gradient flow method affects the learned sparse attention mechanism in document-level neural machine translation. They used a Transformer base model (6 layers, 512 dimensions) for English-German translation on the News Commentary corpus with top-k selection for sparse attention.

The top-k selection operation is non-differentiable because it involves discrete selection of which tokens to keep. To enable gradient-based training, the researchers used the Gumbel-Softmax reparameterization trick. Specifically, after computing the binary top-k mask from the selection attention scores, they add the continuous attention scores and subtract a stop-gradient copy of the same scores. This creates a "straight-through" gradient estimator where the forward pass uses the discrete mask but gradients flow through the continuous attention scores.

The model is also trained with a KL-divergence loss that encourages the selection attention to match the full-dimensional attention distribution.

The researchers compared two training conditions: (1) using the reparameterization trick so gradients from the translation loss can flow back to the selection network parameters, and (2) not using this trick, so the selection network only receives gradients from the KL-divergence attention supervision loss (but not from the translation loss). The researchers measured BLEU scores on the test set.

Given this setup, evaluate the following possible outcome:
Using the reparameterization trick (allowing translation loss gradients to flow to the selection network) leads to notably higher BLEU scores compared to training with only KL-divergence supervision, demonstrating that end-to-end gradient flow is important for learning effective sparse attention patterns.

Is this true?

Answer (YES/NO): NO